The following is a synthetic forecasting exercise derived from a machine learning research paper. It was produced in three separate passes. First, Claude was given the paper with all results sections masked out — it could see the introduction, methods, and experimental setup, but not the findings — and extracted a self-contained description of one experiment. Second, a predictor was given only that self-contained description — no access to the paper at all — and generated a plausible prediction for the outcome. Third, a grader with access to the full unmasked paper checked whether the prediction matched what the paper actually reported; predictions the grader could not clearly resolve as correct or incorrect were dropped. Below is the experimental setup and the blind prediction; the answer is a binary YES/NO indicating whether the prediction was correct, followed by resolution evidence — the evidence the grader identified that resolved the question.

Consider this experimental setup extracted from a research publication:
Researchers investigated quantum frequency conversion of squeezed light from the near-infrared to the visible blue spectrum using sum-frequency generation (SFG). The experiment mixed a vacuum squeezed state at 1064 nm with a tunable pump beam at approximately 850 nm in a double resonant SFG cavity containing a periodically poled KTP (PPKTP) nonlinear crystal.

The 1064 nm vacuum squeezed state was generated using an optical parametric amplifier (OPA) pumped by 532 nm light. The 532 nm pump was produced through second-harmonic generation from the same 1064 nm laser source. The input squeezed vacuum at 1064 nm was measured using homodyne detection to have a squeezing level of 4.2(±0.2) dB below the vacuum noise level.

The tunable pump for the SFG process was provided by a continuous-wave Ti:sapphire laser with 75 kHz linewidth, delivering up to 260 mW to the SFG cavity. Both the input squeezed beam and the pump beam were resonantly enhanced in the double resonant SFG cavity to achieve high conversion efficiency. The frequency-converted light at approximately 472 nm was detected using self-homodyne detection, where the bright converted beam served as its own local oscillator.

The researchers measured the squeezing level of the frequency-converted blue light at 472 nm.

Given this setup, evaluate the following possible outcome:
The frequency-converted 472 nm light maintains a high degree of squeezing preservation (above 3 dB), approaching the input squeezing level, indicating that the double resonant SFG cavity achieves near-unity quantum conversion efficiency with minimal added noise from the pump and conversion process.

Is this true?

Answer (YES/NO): NO